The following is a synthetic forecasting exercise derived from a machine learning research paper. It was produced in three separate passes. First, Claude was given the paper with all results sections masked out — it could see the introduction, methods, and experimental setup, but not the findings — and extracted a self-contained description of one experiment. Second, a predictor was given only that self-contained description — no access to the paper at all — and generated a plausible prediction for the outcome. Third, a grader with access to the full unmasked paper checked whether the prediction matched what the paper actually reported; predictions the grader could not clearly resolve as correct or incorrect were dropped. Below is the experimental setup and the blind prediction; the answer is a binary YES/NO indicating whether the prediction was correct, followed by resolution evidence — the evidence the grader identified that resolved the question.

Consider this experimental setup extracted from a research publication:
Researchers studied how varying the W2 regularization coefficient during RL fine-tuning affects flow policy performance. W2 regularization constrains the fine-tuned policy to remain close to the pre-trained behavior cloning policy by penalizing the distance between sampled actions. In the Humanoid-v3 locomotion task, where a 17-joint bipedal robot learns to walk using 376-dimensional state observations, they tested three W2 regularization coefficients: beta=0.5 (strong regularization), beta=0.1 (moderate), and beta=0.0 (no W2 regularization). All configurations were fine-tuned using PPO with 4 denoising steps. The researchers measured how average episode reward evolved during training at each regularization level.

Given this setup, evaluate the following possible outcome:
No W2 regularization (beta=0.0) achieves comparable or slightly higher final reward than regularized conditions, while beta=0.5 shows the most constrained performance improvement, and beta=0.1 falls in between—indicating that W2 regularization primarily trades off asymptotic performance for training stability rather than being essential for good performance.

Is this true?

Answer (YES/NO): NO